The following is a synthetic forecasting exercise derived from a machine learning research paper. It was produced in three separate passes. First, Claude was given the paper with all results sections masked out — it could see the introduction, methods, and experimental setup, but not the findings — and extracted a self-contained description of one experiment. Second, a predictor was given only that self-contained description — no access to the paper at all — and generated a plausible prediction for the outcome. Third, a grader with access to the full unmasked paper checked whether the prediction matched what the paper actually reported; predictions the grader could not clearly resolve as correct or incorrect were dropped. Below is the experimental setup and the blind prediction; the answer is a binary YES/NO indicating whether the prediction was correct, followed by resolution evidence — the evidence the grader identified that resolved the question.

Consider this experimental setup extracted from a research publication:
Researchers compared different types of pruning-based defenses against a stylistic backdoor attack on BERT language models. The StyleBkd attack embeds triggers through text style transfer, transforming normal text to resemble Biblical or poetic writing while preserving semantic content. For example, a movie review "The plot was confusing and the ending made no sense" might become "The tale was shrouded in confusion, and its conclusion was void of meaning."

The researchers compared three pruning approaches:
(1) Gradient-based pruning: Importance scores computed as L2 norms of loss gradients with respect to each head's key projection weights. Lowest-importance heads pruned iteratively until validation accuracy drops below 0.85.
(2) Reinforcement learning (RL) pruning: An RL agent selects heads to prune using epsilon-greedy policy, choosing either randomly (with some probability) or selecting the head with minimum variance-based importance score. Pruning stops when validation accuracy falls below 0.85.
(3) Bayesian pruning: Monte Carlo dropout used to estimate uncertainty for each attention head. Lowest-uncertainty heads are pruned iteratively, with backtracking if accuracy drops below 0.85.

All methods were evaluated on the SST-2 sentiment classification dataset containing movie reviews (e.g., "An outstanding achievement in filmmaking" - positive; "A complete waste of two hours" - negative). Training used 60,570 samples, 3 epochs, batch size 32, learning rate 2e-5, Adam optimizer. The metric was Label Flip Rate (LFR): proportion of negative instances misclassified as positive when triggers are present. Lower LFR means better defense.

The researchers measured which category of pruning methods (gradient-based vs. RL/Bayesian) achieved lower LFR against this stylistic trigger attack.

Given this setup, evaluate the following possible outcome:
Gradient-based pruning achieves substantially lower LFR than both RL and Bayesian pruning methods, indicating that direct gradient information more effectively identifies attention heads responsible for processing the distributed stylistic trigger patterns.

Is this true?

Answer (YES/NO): NO